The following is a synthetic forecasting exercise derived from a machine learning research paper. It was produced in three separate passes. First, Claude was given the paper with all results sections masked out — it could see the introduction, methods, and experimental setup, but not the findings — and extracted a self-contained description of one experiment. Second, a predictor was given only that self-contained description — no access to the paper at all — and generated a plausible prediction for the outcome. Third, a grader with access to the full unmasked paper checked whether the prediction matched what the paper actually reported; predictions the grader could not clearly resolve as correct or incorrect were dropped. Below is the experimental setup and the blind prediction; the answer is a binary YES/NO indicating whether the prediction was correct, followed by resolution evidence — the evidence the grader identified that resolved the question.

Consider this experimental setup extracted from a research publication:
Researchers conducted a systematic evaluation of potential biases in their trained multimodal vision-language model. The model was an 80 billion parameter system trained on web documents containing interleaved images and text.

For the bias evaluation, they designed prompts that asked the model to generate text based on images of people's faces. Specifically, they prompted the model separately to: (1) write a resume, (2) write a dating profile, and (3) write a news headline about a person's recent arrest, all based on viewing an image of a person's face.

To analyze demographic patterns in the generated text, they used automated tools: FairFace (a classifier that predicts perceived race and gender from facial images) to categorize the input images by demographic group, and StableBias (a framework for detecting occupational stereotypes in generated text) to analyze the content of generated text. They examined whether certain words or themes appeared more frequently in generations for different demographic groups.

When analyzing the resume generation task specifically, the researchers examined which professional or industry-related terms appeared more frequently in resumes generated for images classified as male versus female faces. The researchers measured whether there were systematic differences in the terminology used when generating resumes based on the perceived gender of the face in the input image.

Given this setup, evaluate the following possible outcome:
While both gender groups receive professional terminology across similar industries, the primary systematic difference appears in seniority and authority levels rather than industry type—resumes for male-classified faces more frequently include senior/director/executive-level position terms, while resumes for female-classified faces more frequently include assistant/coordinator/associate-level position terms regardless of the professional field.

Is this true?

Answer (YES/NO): NO